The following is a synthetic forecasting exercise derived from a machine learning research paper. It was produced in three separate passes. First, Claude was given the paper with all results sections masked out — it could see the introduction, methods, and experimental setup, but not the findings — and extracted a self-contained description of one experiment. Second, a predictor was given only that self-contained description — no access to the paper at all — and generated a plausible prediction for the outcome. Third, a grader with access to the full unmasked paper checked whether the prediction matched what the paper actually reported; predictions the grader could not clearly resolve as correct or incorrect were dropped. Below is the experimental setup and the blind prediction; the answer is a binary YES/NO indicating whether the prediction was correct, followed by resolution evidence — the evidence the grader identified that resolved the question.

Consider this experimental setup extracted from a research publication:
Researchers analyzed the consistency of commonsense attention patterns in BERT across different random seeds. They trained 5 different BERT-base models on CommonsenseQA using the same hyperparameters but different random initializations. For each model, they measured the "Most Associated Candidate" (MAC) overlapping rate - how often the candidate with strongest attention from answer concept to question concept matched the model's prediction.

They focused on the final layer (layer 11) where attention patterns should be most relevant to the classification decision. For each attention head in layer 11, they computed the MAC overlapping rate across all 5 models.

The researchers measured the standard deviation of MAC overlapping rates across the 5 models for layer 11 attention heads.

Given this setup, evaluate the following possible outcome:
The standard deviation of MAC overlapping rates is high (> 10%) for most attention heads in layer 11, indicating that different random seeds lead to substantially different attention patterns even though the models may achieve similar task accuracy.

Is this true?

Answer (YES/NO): NO